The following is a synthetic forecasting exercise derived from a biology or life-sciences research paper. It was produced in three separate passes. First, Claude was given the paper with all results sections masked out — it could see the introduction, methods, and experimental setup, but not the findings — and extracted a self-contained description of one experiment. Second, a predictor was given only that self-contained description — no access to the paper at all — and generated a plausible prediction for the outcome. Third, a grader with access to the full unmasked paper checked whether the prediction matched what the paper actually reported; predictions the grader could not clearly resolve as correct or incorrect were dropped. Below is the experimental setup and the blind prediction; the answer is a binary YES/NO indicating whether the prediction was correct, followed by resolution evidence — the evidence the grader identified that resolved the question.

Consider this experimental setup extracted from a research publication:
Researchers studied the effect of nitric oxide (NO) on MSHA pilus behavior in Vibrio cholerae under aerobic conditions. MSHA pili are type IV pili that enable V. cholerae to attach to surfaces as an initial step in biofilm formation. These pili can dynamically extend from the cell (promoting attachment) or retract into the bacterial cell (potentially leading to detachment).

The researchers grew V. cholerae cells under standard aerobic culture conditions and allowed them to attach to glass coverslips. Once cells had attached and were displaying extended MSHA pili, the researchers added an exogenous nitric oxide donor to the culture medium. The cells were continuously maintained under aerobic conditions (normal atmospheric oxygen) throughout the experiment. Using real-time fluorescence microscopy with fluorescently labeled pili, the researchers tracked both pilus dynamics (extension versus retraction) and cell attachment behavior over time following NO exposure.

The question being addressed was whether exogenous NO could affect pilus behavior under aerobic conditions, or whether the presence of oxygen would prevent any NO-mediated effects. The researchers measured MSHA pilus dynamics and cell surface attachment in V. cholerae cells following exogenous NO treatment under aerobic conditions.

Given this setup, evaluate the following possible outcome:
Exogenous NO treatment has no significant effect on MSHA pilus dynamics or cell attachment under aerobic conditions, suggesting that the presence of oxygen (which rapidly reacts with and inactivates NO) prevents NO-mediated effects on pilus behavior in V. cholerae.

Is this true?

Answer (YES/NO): NO